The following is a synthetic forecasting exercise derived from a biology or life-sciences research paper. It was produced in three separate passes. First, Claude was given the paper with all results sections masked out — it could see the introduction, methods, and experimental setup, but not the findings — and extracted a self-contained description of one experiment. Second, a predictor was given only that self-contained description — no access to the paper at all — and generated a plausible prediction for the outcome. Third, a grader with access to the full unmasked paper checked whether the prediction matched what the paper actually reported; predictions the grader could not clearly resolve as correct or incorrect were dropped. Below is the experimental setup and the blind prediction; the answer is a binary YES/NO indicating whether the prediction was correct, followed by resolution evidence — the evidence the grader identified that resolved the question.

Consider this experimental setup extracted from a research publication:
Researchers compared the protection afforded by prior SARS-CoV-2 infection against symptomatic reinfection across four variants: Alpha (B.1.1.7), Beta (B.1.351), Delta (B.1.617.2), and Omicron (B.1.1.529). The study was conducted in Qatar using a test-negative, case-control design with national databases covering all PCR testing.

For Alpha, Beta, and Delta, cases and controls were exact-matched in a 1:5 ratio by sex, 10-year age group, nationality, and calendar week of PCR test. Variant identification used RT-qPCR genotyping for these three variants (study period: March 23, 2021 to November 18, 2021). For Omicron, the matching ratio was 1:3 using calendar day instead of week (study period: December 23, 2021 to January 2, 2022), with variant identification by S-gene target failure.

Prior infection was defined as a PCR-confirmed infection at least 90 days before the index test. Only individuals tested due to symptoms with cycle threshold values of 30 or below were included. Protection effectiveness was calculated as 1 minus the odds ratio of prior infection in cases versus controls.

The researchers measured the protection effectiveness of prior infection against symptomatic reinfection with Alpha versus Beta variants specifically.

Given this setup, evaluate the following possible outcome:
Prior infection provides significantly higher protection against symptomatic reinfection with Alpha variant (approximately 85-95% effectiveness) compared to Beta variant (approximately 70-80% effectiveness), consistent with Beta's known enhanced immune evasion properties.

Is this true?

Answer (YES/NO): NO